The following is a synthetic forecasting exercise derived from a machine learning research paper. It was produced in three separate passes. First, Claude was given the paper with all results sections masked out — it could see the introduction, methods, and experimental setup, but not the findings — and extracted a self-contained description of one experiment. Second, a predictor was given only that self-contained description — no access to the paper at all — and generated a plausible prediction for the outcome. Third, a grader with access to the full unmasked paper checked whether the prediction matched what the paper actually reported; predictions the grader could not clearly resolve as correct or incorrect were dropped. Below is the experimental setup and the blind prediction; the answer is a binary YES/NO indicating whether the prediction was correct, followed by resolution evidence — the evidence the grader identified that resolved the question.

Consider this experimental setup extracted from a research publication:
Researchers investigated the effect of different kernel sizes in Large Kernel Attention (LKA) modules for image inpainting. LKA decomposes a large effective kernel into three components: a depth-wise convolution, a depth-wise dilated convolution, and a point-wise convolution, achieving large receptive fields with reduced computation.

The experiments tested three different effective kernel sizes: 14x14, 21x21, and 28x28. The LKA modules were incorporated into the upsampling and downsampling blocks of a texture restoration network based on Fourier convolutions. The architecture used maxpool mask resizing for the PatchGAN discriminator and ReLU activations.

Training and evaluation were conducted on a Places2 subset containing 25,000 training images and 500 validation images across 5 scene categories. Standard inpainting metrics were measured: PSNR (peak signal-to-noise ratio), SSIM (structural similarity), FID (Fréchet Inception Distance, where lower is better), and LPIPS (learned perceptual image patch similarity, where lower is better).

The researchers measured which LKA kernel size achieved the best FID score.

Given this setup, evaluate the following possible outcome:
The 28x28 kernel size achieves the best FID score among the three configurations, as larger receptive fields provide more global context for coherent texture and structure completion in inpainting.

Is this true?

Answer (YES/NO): NO